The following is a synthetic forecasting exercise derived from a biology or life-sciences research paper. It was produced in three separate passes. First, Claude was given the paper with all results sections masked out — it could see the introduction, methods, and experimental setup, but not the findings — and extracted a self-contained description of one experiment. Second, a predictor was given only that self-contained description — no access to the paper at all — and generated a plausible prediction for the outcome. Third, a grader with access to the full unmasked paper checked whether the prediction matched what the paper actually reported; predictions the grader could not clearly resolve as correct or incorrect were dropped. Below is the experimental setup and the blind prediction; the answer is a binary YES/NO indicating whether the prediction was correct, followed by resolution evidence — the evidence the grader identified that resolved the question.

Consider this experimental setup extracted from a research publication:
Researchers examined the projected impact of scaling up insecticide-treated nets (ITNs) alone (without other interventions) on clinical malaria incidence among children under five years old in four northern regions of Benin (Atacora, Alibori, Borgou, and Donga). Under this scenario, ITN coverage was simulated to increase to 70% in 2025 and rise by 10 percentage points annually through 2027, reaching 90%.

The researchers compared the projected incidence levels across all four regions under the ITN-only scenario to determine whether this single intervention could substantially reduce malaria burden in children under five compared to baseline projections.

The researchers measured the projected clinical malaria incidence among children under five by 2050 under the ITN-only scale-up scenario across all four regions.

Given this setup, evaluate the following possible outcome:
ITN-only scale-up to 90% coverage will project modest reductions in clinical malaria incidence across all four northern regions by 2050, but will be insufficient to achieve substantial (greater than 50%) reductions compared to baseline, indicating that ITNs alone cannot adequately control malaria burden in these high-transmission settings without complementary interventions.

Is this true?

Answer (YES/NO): YES